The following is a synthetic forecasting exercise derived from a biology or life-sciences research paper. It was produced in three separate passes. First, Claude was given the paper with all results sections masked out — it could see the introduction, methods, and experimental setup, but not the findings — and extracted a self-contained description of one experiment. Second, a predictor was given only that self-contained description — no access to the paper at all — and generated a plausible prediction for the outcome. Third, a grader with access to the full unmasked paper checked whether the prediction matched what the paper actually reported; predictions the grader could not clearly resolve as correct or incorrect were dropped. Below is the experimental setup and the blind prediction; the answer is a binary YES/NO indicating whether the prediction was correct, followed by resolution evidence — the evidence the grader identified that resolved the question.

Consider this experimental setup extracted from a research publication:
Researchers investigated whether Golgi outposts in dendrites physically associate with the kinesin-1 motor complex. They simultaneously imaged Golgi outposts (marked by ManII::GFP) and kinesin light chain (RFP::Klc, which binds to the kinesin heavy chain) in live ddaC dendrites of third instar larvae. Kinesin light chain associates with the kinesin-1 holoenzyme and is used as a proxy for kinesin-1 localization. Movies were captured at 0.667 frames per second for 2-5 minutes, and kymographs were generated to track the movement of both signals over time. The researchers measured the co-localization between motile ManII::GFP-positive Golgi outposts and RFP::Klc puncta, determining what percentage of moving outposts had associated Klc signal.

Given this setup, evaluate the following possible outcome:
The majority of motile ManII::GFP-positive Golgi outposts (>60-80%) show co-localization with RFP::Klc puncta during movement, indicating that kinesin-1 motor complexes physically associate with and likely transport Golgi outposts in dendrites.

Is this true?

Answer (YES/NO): NO